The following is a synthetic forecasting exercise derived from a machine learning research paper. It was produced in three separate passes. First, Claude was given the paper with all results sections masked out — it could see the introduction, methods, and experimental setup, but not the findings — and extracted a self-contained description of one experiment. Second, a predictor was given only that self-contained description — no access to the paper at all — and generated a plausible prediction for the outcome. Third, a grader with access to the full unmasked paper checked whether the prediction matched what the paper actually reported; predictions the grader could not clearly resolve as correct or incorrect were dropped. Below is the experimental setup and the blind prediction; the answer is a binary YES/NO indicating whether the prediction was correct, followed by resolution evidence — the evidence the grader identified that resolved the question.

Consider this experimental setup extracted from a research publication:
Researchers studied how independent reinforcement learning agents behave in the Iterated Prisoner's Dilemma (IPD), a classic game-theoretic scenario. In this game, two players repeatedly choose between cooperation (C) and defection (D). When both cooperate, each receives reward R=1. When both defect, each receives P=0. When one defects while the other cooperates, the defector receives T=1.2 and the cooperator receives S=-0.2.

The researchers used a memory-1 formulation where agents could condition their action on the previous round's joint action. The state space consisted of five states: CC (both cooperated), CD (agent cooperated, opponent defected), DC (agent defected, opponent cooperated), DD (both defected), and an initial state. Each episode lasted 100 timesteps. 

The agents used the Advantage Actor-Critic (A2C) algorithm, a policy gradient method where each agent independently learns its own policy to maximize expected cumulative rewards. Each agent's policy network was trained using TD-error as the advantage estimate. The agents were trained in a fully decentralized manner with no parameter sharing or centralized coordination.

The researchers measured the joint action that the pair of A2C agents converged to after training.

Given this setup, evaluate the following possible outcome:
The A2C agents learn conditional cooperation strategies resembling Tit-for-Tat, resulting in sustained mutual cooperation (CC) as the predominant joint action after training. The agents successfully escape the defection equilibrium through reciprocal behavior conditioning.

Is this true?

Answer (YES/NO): NO